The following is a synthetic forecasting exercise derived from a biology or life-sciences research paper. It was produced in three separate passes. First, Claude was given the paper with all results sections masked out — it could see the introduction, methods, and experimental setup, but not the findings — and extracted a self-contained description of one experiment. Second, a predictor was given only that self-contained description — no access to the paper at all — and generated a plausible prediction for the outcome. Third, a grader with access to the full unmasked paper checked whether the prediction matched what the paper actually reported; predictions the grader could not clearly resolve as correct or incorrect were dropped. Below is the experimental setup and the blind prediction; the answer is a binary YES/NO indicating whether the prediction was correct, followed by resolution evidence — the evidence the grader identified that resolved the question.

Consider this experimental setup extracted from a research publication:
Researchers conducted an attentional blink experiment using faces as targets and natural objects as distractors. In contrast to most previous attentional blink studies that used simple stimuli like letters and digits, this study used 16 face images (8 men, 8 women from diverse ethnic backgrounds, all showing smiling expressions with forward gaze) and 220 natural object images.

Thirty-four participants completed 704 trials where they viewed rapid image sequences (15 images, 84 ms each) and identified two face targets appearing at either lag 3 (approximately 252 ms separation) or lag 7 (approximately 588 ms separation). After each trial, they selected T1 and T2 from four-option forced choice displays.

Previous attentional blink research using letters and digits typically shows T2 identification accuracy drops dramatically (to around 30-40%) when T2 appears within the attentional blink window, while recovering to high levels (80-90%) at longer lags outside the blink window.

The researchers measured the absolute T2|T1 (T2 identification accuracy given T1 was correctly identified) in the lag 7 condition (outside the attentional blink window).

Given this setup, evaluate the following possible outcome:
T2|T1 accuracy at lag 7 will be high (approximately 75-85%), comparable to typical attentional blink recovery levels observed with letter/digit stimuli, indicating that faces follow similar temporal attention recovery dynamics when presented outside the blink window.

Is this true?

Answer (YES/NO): NO